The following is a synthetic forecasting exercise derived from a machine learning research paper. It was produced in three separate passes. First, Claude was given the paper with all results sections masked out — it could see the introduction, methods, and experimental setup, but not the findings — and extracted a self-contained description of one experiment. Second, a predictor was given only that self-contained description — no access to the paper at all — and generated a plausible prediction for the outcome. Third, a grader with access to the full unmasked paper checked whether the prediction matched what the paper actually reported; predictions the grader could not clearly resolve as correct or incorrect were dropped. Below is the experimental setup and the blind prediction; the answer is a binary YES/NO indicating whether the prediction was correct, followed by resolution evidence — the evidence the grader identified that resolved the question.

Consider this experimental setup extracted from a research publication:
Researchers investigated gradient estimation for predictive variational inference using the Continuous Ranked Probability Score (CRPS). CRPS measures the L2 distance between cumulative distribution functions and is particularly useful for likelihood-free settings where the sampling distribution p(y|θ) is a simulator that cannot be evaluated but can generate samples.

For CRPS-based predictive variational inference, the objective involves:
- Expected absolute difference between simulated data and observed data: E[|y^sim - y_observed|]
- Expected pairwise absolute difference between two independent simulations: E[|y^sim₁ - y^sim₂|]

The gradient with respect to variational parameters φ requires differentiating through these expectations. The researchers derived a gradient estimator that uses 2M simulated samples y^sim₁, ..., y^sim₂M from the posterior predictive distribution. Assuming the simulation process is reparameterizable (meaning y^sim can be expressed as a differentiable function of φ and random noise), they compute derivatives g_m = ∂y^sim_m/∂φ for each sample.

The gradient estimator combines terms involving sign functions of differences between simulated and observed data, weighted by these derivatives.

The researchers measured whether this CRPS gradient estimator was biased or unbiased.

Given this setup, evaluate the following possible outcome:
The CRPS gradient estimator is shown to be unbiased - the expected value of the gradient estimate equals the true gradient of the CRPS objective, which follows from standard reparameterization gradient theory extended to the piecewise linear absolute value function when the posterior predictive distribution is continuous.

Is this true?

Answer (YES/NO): YES